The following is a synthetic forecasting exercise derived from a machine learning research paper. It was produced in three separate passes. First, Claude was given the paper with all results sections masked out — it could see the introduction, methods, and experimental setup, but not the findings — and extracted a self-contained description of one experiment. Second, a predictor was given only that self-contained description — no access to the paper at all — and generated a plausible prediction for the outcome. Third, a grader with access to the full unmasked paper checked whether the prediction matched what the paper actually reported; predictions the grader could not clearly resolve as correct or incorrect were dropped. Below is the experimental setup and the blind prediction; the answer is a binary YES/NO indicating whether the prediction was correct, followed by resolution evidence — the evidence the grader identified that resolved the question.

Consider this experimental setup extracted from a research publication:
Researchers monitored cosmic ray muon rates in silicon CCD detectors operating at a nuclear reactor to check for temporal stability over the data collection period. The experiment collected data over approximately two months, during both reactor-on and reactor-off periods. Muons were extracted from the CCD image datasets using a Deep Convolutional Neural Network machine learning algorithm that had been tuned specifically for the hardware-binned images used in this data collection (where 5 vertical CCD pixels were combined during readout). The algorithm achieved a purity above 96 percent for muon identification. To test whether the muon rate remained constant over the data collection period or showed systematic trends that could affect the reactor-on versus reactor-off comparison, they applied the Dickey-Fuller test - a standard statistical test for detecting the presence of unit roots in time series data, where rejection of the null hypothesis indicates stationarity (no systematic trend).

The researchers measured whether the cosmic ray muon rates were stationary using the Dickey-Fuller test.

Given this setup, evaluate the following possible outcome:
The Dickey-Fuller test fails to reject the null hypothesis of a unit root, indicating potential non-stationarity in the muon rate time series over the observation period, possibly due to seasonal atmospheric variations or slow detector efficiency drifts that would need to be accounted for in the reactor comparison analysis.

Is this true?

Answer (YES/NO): NO